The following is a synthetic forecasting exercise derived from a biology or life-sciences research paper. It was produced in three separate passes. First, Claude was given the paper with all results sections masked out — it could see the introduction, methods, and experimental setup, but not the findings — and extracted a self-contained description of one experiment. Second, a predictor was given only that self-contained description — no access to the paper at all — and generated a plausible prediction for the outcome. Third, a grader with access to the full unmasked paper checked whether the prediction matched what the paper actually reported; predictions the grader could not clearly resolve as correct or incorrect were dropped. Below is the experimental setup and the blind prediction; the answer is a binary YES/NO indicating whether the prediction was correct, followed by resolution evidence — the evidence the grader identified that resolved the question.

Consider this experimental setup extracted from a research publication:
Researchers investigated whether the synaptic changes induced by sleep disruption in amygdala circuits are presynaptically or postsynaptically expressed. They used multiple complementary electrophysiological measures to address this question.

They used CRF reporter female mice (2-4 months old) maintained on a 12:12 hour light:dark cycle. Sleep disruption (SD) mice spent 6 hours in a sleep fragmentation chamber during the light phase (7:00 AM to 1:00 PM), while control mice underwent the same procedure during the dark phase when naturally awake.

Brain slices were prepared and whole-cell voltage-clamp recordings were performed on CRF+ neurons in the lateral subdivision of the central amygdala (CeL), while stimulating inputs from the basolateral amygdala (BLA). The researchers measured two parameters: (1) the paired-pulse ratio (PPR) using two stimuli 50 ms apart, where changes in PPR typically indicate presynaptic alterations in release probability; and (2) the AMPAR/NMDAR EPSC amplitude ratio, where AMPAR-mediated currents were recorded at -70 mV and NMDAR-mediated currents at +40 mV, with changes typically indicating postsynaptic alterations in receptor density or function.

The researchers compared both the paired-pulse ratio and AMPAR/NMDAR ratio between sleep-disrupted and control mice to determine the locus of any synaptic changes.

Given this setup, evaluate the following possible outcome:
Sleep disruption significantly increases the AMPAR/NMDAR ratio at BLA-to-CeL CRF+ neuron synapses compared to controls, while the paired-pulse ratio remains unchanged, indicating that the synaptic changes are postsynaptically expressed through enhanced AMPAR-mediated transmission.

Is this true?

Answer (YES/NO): YES